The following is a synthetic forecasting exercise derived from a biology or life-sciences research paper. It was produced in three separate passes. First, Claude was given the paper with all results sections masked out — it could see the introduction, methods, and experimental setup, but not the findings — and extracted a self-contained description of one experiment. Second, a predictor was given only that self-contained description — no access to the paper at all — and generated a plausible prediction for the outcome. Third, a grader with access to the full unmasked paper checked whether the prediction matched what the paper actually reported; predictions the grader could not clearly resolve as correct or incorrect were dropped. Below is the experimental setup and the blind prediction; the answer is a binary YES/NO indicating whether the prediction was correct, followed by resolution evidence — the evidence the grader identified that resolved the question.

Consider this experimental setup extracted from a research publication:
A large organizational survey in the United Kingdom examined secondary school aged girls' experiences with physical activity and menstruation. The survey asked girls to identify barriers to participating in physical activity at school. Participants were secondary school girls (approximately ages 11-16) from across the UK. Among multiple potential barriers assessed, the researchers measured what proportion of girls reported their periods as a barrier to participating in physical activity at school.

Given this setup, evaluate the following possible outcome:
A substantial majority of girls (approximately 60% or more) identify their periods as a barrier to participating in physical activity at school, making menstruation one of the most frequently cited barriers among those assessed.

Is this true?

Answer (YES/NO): NO